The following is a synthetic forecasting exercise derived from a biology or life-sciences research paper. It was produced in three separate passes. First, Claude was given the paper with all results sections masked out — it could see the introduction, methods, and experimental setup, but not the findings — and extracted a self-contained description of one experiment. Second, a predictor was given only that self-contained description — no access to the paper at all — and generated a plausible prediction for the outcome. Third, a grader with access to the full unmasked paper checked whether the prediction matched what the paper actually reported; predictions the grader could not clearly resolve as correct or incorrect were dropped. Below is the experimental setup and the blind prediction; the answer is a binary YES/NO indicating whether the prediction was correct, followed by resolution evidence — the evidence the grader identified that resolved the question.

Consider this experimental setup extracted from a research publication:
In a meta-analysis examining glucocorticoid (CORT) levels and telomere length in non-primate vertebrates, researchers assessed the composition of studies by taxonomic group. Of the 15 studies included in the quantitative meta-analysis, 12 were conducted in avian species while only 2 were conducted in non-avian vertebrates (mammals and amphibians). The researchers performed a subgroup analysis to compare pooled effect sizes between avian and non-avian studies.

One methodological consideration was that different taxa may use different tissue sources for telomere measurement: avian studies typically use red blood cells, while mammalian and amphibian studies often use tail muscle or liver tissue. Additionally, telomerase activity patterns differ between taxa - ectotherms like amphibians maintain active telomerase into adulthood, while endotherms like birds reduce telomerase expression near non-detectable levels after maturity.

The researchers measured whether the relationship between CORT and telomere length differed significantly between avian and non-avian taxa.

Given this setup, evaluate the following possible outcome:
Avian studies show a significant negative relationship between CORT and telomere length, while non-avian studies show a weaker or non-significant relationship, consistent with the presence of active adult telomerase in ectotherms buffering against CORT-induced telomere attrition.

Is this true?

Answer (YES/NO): NO